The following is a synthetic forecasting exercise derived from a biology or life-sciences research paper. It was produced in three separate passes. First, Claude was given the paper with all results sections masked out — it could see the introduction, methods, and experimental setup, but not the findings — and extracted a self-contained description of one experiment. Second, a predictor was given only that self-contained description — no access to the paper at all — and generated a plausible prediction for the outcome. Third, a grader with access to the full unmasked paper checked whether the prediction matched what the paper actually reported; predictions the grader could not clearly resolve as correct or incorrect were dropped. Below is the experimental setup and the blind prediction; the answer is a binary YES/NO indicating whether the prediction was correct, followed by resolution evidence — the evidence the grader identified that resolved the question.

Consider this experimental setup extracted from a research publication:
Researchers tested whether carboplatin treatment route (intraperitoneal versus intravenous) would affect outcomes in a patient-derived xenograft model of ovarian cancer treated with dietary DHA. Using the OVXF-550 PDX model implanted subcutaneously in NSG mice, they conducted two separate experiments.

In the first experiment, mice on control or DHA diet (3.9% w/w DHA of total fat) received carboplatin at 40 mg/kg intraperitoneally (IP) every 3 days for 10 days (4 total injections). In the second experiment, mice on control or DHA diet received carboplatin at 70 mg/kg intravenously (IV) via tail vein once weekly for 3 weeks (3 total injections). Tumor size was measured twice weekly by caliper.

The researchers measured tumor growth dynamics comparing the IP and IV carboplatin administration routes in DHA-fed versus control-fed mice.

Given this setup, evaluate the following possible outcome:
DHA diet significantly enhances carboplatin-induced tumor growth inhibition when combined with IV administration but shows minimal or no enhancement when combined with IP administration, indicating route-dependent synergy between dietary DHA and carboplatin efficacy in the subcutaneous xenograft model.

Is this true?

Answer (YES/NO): NO